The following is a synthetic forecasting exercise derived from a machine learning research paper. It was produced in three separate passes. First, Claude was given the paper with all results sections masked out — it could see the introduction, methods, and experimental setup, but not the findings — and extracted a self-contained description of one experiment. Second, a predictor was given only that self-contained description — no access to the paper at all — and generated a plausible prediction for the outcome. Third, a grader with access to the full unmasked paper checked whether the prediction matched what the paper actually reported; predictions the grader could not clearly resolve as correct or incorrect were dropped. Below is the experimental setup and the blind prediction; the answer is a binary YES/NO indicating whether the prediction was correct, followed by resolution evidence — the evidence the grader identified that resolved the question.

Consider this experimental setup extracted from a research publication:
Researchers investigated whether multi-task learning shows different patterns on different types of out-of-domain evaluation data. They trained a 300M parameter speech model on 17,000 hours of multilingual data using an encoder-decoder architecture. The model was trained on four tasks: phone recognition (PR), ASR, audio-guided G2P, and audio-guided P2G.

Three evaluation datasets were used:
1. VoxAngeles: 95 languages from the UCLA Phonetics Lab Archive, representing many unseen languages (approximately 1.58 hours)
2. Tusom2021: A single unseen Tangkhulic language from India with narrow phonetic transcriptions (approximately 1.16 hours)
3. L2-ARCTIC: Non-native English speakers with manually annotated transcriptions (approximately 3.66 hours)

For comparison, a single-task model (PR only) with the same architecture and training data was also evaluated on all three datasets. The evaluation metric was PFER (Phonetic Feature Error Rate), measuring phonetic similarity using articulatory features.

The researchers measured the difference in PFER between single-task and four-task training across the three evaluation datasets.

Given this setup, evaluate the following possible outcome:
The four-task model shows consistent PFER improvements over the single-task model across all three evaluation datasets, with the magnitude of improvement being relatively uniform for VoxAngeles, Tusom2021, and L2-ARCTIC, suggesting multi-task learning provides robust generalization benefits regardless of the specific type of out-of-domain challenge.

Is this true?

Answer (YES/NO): NO